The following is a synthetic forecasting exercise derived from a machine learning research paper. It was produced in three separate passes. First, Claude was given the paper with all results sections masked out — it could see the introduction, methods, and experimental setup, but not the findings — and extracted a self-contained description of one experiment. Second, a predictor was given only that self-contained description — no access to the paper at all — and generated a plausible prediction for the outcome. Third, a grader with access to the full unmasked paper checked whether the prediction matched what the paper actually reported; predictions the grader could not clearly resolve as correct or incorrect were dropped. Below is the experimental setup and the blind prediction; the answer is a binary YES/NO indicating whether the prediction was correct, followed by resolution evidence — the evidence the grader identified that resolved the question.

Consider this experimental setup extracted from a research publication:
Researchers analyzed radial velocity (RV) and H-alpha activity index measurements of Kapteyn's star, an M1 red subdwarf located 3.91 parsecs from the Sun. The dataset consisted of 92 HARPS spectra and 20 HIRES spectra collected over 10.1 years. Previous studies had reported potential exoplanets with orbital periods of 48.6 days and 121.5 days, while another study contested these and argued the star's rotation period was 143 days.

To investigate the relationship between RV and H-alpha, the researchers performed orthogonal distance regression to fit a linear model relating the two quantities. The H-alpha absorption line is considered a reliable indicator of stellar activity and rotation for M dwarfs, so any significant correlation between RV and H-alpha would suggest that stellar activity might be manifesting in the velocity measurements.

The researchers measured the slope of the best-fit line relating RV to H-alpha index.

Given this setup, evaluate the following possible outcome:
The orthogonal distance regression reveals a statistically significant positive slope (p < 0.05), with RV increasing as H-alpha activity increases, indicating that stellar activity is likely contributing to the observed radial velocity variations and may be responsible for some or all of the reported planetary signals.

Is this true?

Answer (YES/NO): NO